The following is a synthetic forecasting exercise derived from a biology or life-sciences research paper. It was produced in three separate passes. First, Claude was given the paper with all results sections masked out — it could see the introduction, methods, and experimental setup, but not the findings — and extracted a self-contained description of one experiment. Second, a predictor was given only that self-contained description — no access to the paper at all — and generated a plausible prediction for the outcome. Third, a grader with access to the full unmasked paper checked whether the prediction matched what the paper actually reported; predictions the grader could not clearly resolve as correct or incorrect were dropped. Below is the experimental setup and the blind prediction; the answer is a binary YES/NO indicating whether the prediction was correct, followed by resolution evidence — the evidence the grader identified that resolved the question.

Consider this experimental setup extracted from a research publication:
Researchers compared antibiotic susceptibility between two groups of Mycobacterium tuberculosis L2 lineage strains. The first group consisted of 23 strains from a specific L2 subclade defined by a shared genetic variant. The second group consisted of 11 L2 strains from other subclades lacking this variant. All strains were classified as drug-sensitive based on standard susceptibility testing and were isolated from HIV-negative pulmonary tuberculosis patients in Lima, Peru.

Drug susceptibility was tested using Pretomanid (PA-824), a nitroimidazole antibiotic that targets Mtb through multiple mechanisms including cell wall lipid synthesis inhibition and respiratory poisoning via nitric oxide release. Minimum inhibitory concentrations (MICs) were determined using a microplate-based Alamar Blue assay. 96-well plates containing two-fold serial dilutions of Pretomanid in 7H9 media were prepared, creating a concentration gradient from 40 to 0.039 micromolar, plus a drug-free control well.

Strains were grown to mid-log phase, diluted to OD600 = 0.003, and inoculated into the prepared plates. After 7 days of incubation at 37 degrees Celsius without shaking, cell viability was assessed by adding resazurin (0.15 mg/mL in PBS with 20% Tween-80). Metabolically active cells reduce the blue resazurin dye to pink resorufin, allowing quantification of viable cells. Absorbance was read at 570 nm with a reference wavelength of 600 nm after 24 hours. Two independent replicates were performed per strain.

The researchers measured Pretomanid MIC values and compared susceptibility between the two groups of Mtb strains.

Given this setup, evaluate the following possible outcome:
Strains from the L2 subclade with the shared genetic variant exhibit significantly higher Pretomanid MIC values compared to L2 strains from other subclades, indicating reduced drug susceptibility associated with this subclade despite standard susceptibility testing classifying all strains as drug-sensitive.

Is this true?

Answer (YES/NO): YES